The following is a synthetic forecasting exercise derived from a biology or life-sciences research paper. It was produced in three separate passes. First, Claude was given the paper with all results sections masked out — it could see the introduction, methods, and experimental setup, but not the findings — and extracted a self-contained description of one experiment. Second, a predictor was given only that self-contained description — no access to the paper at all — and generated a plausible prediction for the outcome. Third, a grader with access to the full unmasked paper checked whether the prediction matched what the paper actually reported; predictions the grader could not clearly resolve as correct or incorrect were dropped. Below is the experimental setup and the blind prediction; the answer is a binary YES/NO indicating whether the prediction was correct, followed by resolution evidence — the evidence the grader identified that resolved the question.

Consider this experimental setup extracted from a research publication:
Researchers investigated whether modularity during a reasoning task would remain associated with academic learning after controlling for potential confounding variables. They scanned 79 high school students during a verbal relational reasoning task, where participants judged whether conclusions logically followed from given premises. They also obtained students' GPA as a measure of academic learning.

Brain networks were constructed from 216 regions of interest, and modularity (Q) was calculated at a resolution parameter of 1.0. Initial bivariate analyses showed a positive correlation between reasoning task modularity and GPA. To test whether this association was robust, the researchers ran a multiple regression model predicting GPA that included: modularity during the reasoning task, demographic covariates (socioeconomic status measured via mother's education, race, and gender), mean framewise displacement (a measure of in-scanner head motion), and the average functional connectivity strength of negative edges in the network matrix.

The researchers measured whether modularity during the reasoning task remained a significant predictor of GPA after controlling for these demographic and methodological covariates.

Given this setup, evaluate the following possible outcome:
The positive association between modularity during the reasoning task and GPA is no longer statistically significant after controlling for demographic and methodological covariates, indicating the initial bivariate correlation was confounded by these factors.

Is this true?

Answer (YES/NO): NO